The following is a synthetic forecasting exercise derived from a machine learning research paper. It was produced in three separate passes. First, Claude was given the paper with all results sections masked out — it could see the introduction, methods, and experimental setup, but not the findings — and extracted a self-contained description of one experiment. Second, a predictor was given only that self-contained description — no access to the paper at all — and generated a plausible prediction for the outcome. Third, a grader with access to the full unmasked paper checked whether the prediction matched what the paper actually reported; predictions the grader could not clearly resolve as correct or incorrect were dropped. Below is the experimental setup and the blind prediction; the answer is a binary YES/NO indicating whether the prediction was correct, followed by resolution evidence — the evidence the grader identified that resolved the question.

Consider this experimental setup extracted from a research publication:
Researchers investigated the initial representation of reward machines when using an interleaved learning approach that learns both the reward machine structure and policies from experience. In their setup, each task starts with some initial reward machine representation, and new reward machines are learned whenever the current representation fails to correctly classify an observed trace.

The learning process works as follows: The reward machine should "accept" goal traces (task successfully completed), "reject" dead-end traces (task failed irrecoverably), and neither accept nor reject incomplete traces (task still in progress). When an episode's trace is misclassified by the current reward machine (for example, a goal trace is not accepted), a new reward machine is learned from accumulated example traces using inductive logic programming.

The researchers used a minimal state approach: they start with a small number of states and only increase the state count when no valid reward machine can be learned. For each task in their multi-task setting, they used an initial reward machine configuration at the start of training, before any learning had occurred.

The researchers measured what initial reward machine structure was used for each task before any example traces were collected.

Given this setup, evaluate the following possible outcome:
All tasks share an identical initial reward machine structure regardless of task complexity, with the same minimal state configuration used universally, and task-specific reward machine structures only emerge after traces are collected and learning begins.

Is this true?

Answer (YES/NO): YES